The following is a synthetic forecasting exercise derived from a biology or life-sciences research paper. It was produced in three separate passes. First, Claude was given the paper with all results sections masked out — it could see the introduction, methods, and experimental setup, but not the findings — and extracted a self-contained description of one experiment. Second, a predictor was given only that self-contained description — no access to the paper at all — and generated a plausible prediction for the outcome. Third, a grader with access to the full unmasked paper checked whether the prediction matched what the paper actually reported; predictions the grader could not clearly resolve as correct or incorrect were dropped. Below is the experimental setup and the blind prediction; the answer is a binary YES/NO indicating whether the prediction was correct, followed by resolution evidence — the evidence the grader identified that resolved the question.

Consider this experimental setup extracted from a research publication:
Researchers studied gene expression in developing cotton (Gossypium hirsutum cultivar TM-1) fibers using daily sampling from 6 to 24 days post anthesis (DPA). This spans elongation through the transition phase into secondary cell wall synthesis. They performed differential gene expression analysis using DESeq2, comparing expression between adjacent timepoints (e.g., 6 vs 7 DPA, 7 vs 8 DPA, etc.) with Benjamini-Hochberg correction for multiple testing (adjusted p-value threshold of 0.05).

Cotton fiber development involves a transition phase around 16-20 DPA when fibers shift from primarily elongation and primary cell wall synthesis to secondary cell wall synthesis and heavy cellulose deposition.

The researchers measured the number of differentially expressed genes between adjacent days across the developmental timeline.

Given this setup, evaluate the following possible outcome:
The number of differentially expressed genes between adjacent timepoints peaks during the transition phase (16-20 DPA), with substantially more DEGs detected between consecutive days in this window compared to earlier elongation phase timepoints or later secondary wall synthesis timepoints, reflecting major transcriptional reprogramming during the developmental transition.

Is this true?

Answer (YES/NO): YES